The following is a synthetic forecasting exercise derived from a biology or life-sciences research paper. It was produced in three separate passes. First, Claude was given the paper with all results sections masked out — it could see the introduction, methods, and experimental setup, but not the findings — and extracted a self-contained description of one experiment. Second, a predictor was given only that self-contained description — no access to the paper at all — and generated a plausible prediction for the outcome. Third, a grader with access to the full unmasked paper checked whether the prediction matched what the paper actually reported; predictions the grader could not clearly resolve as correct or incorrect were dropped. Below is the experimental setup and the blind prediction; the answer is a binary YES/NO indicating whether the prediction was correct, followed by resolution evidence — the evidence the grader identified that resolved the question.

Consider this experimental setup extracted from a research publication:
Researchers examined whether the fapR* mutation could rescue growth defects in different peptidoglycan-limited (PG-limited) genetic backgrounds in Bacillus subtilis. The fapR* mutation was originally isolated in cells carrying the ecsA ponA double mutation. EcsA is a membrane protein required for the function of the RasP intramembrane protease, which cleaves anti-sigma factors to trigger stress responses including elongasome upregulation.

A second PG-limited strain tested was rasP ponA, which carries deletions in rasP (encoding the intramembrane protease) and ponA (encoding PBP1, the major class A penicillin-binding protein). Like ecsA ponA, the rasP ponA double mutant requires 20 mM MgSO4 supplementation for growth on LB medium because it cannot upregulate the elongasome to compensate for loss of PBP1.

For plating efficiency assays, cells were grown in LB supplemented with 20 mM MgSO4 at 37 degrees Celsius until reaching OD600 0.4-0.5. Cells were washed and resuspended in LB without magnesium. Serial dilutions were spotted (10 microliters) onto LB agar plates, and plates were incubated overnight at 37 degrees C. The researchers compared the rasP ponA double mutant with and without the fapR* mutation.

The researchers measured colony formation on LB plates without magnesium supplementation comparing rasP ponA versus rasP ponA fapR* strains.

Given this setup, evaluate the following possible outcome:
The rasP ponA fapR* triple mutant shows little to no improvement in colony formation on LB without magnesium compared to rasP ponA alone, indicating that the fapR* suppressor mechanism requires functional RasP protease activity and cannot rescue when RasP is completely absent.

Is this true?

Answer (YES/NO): NO